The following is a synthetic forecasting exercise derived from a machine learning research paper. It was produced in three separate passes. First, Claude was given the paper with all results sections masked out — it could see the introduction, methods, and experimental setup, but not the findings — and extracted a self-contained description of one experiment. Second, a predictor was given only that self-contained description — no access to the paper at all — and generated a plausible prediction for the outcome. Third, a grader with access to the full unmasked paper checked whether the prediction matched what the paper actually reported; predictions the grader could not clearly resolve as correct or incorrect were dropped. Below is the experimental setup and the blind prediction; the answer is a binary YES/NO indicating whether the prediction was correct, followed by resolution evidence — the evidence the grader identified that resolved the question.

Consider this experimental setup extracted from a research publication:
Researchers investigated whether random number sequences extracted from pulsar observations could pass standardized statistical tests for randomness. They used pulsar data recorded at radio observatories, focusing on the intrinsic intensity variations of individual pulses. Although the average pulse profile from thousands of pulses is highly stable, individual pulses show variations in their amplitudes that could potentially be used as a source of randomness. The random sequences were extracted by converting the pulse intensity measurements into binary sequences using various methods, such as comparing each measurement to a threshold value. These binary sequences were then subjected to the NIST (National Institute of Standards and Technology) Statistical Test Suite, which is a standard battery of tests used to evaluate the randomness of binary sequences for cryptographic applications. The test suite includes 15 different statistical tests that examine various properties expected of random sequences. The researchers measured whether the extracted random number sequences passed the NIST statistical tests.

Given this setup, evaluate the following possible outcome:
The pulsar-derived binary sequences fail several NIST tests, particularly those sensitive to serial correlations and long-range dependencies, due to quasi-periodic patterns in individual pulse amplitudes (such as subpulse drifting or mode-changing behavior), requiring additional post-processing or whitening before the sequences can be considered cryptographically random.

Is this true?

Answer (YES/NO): NO